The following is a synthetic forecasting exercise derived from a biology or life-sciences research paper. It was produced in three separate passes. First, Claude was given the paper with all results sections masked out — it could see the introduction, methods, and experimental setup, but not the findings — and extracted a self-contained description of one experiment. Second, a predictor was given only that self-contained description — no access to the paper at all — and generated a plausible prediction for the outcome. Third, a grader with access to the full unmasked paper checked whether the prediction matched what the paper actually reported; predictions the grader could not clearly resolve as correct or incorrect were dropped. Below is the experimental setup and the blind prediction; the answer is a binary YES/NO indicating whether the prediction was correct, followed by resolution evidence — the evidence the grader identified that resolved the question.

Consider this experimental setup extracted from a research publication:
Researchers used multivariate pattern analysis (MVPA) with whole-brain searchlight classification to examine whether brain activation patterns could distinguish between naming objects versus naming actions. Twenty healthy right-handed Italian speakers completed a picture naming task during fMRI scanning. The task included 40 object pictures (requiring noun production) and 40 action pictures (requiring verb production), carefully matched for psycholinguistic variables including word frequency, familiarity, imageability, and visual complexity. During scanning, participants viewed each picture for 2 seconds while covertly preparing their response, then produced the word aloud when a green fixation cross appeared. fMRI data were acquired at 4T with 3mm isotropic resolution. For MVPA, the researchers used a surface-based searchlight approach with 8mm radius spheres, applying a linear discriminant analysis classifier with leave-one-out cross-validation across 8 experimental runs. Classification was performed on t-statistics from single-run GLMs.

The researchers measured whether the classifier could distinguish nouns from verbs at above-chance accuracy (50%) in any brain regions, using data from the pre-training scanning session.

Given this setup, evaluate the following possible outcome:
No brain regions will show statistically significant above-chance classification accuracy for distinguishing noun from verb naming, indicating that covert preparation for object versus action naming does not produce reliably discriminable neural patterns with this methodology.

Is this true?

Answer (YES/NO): NO